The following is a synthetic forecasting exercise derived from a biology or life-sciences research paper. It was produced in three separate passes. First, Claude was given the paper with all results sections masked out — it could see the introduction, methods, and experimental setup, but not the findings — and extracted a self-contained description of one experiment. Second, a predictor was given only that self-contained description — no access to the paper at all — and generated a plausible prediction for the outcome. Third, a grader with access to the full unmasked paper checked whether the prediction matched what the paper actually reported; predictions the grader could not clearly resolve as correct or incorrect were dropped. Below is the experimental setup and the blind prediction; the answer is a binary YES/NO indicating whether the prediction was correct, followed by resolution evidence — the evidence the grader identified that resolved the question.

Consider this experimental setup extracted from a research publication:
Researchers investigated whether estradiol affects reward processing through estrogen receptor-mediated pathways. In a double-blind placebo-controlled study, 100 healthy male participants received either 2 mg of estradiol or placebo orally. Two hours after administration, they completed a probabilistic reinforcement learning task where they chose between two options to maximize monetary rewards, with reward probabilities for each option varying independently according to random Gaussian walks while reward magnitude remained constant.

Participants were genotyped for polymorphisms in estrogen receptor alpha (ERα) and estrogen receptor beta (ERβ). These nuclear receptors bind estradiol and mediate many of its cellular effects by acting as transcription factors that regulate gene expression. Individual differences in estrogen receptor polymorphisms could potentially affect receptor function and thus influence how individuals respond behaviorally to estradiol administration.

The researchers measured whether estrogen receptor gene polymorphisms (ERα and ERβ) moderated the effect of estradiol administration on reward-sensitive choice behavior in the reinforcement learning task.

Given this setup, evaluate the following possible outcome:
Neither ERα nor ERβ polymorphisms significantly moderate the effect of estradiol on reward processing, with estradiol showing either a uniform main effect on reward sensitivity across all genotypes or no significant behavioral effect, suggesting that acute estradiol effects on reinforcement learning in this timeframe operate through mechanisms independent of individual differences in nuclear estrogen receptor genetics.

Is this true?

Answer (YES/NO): YES